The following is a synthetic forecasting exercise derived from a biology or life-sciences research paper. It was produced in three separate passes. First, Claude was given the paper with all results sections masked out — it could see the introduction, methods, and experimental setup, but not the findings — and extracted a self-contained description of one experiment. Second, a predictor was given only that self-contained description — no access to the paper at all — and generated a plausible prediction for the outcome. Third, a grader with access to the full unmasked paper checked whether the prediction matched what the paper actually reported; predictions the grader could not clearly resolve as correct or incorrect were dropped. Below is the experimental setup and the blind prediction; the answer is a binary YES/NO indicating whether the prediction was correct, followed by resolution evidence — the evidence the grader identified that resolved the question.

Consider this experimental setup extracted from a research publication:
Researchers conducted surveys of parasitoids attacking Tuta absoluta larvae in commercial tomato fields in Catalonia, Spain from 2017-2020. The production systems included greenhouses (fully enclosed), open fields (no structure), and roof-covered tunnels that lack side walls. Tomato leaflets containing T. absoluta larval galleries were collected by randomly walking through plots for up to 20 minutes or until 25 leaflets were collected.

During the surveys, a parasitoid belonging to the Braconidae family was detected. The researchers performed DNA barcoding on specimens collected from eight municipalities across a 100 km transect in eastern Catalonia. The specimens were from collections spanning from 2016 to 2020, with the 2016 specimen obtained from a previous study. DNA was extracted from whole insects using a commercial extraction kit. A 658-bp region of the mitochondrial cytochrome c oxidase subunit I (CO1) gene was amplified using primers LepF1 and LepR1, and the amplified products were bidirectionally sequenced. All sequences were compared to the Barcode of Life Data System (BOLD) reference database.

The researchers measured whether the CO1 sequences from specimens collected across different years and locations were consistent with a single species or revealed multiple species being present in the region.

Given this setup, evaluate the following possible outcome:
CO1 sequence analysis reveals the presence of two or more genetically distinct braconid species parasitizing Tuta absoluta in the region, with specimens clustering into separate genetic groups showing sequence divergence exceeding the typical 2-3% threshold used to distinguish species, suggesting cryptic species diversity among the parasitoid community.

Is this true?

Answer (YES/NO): NO